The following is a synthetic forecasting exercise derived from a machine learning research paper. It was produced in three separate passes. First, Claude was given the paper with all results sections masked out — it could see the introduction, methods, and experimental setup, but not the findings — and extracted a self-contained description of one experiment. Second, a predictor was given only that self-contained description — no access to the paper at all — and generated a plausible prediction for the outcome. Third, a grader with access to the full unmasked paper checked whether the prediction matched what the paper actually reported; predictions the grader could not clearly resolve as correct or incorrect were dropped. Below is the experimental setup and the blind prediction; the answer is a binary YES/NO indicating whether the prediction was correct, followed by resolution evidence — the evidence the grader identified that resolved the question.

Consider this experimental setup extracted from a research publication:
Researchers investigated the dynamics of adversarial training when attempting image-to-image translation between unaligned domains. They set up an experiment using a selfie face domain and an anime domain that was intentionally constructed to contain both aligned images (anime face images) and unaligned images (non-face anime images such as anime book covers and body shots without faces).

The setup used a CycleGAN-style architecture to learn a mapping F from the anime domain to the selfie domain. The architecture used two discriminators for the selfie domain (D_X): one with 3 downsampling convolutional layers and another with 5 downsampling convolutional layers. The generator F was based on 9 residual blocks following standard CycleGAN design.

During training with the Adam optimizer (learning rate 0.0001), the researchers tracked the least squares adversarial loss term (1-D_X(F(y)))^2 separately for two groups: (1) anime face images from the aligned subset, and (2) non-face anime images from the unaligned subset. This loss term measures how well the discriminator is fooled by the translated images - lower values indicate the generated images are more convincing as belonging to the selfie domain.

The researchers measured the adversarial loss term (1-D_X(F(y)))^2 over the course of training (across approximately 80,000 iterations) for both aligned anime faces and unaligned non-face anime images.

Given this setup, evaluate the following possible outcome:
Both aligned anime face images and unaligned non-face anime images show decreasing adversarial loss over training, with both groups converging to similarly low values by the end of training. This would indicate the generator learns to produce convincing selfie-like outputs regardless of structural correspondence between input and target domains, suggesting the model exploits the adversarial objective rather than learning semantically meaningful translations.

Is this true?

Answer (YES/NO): NO